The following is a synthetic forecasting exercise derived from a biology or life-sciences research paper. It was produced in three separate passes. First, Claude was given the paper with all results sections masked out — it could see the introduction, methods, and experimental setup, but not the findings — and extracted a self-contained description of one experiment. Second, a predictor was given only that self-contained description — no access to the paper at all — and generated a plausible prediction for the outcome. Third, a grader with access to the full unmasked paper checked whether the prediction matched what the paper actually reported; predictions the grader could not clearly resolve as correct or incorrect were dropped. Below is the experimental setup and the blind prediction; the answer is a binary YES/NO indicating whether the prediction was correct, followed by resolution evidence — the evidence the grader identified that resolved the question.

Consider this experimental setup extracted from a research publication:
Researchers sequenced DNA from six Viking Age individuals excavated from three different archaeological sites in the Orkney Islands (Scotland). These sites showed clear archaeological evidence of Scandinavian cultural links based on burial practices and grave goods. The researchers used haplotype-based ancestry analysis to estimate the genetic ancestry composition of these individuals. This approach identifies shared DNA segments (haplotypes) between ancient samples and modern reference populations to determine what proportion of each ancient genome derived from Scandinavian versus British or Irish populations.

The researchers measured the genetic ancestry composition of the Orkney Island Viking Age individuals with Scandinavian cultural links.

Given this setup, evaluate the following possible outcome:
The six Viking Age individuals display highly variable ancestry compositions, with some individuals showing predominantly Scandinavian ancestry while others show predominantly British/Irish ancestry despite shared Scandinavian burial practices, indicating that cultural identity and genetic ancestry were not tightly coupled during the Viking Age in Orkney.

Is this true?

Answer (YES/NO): NO